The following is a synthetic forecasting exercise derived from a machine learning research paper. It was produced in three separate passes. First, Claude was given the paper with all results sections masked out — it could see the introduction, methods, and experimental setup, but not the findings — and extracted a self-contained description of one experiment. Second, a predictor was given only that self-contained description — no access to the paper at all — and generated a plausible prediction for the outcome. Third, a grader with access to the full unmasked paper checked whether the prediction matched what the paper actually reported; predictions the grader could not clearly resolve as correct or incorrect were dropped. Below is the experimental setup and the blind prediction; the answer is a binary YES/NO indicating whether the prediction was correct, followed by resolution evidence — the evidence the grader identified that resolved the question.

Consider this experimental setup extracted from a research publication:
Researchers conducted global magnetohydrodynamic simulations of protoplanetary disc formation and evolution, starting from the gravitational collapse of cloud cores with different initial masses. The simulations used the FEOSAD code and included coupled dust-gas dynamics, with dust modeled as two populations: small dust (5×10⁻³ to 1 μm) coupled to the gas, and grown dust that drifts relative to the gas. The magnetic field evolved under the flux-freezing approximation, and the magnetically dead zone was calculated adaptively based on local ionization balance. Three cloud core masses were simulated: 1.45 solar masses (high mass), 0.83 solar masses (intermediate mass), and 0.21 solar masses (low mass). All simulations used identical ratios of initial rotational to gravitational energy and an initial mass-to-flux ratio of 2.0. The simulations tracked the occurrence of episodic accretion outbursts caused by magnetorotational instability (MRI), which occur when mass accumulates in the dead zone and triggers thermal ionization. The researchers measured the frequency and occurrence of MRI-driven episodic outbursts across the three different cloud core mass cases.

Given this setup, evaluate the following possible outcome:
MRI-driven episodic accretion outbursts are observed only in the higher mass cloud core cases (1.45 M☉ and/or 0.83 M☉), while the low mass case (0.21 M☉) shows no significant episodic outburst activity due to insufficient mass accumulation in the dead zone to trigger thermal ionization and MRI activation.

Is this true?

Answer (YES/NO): NO